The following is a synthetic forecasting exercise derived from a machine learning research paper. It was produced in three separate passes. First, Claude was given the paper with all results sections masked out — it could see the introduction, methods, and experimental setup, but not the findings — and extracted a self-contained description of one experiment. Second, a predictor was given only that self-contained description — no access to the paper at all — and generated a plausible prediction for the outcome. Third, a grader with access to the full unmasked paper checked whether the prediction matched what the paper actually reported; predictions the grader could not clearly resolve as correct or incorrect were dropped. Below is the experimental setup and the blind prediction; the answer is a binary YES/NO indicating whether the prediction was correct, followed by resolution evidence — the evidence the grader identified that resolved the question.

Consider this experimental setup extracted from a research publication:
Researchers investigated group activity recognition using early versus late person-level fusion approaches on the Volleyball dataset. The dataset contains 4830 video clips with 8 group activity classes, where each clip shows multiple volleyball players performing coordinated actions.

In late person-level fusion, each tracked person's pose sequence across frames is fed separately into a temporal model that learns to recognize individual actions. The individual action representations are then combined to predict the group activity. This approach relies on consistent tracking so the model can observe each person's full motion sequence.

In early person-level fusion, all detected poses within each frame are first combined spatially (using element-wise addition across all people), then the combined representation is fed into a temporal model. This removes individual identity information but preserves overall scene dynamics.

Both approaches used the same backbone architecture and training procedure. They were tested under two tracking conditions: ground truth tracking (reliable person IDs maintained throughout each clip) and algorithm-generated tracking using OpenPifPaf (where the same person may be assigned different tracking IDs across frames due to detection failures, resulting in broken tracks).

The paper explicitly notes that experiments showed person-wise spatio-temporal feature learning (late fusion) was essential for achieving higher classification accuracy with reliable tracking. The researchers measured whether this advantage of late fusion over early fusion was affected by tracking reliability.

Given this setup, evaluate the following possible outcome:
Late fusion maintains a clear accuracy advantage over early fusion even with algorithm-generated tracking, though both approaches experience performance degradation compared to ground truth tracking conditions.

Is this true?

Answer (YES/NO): YES